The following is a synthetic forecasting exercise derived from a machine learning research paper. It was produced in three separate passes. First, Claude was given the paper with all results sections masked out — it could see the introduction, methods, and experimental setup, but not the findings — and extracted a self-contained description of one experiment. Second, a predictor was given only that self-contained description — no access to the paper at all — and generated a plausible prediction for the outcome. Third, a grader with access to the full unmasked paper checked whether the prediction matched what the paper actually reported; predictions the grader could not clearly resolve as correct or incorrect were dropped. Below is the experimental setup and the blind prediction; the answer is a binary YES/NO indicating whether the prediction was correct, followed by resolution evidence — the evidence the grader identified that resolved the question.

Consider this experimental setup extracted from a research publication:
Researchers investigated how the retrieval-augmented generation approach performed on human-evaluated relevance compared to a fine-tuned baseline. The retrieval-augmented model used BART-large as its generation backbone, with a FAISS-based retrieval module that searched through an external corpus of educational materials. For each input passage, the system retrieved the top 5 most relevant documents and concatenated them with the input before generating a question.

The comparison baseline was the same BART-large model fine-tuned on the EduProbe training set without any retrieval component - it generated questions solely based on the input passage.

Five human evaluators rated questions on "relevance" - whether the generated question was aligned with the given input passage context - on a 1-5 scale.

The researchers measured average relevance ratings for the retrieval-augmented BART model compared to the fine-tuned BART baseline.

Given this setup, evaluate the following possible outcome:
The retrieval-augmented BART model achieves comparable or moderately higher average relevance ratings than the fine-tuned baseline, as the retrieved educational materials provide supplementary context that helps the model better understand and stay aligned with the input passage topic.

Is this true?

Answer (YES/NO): YES